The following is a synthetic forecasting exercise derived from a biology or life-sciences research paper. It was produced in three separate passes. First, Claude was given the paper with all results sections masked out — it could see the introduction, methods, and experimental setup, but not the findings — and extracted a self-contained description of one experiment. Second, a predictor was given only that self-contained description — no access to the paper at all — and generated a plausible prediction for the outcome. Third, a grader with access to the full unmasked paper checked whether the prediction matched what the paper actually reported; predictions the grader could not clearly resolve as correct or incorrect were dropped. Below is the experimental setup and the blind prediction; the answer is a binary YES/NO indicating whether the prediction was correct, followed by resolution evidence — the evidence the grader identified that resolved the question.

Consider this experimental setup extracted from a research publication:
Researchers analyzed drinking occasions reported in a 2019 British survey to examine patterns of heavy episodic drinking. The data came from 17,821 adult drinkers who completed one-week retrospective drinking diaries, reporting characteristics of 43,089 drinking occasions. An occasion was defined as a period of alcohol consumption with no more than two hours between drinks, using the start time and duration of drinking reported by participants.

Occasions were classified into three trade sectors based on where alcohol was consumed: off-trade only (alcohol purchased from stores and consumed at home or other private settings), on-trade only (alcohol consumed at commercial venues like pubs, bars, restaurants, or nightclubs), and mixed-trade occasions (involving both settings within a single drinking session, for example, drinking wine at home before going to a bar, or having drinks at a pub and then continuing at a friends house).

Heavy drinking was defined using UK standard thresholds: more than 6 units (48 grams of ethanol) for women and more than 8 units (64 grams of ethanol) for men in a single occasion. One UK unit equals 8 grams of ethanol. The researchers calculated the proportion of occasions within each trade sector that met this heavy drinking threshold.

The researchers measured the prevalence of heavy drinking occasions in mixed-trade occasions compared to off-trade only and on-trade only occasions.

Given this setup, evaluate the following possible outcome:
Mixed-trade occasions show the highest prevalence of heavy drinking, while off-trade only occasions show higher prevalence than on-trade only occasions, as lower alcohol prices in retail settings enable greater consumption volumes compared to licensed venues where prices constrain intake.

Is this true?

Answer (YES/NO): NO